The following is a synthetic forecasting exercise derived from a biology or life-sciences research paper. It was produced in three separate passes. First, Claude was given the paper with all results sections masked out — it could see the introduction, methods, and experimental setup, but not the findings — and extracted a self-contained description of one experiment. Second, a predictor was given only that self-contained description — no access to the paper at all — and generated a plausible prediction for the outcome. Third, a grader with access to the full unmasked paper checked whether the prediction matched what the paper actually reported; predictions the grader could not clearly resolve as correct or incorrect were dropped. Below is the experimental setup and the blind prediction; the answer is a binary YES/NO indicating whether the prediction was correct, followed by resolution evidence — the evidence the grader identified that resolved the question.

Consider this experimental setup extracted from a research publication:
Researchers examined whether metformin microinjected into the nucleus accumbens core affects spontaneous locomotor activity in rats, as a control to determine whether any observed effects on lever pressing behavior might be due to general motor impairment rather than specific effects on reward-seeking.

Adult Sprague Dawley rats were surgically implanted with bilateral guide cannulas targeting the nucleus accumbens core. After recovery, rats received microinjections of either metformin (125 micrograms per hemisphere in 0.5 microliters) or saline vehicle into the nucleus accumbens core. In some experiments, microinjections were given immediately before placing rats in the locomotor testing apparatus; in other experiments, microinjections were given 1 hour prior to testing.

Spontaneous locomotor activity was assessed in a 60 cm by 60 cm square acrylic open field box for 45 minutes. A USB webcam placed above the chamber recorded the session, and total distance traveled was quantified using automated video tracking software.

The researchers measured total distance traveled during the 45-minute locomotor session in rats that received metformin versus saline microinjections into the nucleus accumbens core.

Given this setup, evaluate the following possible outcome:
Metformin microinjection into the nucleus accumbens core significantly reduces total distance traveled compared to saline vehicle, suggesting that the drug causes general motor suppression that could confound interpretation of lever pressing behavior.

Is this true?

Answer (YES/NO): NO